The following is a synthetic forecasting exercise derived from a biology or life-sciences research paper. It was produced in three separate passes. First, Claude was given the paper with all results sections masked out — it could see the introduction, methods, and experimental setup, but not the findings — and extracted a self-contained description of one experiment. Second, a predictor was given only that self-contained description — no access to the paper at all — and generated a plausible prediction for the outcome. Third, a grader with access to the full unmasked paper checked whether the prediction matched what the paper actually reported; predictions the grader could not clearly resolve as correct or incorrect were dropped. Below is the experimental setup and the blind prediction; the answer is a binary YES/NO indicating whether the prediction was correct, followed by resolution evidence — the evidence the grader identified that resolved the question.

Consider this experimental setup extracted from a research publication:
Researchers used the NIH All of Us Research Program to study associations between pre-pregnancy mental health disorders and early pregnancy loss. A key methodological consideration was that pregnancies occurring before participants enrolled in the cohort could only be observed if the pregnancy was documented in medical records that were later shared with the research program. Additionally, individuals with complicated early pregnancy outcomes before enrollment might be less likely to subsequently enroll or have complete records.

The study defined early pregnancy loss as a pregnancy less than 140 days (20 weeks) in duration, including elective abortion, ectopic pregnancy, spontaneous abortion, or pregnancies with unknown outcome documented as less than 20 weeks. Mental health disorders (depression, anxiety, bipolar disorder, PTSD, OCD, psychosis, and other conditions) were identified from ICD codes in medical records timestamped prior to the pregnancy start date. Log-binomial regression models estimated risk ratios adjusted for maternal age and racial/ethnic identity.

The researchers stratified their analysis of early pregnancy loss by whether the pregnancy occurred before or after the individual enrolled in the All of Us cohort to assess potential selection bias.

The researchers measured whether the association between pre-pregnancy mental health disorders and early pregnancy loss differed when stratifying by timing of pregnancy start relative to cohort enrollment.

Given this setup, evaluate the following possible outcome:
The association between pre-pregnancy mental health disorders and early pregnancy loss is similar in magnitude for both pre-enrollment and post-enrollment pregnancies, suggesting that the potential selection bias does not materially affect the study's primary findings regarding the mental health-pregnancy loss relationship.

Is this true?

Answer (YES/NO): NO